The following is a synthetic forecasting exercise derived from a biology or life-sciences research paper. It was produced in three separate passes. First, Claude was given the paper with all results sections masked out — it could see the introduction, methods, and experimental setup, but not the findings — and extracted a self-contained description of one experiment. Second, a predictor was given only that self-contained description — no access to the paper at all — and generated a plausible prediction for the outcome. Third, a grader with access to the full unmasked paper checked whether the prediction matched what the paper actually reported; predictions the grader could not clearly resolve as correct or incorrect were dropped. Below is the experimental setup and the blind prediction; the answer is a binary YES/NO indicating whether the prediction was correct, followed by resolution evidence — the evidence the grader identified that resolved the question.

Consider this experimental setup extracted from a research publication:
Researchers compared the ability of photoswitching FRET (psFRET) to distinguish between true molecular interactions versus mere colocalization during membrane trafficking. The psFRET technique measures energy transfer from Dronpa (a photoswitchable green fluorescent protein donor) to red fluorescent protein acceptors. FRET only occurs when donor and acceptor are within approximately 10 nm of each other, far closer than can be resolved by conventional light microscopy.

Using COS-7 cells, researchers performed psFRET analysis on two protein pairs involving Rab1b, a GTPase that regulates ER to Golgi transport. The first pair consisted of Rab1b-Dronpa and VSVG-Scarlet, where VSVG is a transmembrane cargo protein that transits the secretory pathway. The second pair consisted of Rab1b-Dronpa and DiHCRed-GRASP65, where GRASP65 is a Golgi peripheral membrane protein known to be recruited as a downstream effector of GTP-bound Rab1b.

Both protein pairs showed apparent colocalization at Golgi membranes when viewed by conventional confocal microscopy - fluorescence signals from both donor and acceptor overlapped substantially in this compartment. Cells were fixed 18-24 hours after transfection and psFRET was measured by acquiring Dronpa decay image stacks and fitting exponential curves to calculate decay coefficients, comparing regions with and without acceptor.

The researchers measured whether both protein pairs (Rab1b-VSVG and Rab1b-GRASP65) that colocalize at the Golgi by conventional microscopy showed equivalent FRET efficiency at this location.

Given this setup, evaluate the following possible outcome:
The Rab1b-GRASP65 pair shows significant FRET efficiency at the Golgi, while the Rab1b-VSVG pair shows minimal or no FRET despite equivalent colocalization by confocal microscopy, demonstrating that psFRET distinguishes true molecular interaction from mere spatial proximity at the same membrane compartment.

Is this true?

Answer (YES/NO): YES